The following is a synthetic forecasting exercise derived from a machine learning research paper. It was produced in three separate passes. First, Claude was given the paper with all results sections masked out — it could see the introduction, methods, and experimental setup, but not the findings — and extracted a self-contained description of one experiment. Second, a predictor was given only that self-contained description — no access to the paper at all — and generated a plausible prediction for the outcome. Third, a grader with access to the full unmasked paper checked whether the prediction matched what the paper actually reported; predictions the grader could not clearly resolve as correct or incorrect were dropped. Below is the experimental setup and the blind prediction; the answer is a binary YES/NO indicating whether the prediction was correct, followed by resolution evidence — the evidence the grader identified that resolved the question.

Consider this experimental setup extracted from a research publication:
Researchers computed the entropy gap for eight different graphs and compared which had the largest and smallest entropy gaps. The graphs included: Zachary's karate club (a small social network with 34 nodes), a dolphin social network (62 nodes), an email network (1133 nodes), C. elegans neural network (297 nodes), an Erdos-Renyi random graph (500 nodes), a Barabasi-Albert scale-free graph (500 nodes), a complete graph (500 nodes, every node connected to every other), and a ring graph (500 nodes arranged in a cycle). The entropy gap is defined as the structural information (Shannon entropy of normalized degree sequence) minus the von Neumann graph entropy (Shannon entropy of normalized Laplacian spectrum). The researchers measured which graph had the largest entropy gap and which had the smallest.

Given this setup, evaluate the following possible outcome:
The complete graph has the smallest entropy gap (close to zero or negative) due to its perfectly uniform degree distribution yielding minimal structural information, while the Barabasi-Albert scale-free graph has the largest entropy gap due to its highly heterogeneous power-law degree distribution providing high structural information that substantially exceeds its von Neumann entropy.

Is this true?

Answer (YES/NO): NO